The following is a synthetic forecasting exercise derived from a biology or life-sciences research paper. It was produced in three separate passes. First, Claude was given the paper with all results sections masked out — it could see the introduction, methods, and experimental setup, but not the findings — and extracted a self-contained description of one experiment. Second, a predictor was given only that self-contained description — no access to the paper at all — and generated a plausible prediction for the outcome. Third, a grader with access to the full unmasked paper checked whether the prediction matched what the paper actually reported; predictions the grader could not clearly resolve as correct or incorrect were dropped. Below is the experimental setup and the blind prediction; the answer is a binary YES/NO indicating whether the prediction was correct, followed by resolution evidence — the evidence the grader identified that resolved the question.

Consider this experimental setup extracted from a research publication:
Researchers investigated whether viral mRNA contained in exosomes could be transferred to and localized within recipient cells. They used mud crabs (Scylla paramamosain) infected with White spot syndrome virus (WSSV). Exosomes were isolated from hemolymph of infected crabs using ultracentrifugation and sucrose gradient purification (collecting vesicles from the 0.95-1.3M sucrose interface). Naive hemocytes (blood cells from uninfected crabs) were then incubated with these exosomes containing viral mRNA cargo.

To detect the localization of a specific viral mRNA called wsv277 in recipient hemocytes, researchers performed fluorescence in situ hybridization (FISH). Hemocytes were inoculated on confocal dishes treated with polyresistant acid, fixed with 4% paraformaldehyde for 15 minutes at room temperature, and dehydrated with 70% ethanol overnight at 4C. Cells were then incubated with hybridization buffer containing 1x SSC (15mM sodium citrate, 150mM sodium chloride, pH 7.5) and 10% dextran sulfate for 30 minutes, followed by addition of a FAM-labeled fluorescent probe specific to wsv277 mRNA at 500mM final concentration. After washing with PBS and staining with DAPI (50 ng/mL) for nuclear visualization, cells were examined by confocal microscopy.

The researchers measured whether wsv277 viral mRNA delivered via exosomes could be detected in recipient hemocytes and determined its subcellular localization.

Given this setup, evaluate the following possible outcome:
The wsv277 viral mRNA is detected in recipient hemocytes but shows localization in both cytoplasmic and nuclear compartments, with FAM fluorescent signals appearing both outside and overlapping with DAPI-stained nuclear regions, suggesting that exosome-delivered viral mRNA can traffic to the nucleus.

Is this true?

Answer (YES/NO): NO